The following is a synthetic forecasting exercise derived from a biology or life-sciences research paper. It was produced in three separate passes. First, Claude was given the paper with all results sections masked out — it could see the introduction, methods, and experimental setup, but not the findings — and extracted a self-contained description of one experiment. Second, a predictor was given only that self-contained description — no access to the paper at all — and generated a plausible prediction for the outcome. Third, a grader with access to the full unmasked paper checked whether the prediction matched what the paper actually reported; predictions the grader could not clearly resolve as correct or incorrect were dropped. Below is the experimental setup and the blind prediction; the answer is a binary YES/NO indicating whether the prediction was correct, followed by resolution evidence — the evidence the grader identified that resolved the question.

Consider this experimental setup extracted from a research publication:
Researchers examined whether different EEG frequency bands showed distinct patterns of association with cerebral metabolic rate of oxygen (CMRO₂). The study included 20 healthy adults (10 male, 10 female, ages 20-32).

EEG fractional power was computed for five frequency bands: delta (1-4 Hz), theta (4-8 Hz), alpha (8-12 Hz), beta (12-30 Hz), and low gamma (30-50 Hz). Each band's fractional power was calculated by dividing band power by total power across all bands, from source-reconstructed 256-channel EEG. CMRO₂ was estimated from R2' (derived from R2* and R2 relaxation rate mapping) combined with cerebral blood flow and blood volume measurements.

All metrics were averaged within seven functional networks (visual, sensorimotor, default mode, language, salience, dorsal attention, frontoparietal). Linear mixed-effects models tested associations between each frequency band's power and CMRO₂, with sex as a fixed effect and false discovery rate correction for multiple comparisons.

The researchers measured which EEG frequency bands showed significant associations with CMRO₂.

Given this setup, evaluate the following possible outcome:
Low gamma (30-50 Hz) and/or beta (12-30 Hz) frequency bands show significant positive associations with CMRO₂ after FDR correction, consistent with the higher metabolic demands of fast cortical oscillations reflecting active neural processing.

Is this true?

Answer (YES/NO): NO